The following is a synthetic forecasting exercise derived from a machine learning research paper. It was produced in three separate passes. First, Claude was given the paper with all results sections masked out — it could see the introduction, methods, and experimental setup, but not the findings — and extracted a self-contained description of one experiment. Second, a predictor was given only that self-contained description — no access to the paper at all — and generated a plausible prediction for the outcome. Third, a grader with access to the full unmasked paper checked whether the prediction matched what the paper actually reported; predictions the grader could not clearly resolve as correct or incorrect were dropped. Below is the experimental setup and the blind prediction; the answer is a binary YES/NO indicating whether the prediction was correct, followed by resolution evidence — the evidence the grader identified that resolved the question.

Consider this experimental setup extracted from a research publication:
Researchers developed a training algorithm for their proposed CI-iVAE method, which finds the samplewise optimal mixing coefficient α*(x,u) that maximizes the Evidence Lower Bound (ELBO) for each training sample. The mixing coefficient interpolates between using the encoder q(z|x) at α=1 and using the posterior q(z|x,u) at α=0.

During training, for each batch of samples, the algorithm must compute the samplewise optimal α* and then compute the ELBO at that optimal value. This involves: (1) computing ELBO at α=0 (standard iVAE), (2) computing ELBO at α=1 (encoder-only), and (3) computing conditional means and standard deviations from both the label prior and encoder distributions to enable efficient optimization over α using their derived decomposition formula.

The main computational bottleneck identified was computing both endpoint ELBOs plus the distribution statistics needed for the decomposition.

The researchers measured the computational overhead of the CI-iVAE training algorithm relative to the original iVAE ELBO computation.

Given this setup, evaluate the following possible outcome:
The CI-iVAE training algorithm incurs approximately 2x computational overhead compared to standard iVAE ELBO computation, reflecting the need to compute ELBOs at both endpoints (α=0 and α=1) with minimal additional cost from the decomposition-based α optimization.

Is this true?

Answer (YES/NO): YES